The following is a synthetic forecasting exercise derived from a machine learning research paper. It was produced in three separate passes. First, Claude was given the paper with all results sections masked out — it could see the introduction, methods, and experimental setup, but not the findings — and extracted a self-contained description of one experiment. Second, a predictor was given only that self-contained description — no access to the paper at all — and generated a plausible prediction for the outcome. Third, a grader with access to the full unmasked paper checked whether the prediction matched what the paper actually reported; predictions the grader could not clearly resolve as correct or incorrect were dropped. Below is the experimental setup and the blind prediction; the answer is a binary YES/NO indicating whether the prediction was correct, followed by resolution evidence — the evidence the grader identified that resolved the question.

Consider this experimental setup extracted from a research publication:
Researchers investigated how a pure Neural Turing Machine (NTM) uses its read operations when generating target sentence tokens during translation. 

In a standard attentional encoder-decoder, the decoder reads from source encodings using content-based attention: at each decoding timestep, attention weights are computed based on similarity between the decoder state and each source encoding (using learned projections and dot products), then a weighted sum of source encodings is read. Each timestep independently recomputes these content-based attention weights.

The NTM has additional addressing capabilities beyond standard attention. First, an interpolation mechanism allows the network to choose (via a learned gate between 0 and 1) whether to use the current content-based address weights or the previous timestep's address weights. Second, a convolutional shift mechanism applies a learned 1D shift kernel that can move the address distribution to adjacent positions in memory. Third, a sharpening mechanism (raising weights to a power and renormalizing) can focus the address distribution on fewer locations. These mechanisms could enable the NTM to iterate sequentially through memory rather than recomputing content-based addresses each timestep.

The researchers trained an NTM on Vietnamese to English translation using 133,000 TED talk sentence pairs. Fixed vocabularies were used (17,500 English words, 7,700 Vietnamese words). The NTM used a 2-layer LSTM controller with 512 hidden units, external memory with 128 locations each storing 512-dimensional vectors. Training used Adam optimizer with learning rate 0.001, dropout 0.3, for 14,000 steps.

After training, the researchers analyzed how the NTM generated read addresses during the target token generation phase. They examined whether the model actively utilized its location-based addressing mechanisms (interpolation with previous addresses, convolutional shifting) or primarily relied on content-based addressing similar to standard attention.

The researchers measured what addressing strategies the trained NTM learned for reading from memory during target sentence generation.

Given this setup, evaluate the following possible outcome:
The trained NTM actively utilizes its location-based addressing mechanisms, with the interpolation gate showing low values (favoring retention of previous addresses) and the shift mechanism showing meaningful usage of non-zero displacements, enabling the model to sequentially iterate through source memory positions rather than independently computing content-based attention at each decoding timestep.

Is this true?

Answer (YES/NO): NO